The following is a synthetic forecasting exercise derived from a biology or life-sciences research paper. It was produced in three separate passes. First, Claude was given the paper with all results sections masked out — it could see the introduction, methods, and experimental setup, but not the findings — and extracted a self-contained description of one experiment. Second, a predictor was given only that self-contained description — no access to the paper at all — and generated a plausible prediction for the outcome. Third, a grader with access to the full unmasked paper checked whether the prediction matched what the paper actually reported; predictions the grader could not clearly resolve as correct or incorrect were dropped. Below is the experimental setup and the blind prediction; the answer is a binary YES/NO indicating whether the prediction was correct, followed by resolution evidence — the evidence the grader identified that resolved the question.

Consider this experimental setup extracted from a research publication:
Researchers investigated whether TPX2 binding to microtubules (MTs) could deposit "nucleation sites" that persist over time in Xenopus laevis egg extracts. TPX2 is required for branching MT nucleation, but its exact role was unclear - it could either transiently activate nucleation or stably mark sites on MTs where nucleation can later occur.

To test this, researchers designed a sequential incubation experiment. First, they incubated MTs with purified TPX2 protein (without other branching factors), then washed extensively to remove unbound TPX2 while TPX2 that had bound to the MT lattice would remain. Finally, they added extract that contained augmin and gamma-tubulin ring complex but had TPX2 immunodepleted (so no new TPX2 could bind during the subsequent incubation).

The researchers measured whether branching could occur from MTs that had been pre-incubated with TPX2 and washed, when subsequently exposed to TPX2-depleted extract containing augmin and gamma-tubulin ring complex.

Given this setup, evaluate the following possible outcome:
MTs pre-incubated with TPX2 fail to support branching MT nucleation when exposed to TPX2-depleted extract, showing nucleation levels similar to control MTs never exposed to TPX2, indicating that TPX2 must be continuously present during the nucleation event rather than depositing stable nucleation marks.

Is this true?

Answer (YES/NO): NO